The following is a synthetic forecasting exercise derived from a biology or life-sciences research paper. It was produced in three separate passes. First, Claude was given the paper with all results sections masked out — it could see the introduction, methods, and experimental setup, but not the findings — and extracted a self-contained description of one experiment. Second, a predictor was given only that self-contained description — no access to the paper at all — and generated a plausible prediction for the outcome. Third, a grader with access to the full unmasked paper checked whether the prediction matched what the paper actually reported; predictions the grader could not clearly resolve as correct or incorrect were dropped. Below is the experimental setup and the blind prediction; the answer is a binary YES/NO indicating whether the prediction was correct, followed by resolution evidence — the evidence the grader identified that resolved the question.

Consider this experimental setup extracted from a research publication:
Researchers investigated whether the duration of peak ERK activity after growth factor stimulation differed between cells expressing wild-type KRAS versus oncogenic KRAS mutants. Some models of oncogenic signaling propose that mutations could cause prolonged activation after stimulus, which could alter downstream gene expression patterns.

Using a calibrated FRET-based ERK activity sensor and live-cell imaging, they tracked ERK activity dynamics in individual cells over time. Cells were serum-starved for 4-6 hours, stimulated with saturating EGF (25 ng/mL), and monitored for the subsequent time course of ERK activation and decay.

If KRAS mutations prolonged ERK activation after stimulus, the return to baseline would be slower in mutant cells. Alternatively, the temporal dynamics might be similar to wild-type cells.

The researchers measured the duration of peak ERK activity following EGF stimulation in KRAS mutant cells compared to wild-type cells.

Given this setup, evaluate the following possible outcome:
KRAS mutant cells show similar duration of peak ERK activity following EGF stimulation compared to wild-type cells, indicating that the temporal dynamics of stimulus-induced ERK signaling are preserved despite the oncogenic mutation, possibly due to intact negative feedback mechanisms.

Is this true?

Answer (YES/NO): YES